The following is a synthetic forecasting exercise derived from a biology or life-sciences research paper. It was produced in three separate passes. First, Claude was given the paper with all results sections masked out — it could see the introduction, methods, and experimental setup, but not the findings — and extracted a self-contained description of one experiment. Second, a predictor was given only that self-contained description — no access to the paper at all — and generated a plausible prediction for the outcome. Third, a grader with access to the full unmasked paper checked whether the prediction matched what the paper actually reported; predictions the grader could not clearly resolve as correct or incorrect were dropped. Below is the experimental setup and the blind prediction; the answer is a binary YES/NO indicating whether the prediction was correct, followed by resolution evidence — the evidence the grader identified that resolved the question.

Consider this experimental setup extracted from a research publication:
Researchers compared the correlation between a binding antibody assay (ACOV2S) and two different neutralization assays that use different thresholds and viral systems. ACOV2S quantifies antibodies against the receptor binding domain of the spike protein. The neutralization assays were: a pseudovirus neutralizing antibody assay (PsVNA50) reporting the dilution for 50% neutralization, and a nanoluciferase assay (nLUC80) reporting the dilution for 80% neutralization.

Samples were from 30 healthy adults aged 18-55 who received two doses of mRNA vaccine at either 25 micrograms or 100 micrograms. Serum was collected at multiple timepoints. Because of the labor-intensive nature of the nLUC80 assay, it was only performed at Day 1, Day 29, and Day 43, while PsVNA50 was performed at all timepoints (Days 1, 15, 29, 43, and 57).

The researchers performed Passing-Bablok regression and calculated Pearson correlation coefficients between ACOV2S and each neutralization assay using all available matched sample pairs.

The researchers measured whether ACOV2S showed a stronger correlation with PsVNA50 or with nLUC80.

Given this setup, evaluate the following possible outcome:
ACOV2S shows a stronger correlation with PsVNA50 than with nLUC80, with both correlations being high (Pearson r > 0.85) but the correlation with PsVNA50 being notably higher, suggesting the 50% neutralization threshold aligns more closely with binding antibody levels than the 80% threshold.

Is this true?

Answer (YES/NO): NO